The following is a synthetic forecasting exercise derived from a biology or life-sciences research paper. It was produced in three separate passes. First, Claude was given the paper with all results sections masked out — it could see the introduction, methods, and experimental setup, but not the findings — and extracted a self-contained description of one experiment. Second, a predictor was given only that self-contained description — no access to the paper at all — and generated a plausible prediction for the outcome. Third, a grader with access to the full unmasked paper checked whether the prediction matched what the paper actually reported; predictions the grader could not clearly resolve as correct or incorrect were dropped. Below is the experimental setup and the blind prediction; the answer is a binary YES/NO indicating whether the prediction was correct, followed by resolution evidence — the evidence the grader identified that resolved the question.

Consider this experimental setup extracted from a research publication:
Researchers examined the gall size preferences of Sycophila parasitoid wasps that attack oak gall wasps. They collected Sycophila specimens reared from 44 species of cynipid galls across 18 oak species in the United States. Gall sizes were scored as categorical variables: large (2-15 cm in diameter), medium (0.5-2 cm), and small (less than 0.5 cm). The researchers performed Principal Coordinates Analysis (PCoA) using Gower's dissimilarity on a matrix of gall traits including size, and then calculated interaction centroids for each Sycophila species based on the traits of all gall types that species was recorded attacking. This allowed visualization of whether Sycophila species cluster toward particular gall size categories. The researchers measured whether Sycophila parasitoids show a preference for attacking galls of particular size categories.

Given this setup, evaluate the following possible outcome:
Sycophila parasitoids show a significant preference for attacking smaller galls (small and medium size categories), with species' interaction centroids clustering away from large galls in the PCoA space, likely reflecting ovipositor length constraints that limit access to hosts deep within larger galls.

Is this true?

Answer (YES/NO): NO